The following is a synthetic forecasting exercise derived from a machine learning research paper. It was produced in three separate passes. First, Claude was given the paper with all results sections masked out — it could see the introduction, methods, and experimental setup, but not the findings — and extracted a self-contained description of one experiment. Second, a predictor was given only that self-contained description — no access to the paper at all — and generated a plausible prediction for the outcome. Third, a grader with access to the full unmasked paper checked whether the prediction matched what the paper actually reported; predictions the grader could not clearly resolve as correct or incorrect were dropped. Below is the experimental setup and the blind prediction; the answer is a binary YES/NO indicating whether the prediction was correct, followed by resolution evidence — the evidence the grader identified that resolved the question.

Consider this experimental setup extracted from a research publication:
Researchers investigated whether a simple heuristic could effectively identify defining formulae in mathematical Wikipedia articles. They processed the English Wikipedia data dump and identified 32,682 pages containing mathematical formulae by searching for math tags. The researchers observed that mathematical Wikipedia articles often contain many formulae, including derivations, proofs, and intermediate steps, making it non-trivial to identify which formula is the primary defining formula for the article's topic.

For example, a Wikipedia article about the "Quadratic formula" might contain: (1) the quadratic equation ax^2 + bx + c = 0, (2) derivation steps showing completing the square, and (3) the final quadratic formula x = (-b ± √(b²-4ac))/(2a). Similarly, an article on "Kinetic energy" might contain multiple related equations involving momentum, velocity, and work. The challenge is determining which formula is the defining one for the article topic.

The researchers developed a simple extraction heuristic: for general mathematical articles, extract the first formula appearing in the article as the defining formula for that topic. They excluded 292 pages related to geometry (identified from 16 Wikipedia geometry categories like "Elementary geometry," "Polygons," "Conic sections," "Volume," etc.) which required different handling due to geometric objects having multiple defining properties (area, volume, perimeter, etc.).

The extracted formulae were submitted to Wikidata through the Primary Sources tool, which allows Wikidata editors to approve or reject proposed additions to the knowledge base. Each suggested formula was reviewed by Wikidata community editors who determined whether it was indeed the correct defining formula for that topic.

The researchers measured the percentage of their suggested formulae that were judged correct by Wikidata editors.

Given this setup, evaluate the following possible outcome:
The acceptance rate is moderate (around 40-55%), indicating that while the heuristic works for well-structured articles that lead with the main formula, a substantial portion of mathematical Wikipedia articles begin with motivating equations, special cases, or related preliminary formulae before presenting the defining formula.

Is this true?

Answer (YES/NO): NO